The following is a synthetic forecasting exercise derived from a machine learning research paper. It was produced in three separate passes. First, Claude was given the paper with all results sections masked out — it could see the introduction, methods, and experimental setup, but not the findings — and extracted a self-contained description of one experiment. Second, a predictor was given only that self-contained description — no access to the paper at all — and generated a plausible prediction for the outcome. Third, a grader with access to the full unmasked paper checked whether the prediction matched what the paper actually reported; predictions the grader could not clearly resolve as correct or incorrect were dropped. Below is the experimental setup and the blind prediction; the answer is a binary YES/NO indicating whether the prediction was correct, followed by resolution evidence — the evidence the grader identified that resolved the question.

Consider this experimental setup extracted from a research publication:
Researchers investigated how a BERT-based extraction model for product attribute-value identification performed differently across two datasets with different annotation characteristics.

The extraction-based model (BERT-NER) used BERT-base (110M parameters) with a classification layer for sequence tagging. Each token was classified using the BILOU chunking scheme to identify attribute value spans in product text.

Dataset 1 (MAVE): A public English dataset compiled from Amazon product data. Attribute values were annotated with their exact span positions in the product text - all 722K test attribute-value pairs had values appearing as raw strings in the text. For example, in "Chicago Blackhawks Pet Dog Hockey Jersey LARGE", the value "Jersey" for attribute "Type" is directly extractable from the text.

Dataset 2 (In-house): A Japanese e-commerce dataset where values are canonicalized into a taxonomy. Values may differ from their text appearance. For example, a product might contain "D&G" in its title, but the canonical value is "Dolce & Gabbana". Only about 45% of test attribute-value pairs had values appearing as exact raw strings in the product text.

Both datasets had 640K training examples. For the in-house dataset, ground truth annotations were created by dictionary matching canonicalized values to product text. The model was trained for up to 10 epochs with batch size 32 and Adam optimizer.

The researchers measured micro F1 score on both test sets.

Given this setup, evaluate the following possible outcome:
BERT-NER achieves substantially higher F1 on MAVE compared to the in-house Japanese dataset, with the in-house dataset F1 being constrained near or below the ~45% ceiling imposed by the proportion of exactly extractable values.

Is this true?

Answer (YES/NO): NO